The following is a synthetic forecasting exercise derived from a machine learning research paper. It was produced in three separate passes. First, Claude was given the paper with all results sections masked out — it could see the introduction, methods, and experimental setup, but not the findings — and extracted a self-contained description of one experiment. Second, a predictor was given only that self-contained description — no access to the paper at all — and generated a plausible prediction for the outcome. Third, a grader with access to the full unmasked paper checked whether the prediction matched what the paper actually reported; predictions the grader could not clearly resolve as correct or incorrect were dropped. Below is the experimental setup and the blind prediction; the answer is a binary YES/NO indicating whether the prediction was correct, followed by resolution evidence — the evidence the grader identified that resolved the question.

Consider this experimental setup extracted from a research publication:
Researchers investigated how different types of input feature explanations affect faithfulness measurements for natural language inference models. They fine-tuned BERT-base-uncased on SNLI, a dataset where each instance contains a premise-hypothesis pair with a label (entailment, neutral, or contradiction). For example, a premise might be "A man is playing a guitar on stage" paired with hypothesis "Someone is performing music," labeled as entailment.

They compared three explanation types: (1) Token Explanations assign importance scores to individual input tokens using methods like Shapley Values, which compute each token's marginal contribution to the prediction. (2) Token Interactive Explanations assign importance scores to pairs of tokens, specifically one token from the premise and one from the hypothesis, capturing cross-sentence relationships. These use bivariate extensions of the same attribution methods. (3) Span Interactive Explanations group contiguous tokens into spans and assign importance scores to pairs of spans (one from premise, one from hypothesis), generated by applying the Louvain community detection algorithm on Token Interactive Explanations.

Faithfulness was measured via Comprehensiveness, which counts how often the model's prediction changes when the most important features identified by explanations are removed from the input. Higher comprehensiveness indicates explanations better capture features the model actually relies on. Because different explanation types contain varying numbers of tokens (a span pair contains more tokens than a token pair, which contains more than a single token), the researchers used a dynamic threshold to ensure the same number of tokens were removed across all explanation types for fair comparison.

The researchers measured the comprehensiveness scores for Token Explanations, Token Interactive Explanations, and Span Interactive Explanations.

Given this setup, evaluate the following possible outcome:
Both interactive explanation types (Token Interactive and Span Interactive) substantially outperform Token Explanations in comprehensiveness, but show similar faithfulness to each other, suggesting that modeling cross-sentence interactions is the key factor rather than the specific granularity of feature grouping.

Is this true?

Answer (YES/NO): NO